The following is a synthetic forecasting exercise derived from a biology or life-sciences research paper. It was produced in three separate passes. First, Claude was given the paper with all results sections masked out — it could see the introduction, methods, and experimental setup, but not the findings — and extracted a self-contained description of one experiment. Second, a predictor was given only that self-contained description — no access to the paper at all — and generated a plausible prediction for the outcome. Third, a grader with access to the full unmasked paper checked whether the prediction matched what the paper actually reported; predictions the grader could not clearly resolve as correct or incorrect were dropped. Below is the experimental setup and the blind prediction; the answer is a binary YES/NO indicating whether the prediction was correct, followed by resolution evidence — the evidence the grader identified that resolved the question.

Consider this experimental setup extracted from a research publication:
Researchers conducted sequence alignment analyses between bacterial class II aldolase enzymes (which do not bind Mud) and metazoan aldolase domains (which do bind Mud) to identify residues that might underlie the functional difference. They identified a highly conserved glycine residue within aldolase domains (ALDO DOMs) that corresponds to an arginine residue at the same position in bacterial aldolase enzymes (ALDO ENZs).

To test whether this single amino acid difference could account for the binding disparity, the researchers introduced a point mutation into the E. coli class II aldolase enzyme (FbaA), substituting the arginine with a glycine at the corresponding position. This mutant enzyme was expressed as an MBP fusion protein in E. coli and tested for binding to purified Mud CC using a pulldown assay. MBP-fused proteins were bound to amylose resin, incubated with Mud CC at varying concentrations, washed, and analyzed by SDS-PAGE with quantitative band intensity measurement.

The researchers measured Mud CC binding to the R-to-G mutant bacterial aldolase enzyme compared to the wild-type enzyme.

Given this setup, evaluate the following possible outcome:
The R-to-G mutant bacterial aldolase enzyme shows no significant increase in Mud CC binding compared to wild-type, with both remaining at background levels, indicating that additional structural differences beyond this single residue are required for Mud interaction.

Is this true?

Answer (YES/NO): NO